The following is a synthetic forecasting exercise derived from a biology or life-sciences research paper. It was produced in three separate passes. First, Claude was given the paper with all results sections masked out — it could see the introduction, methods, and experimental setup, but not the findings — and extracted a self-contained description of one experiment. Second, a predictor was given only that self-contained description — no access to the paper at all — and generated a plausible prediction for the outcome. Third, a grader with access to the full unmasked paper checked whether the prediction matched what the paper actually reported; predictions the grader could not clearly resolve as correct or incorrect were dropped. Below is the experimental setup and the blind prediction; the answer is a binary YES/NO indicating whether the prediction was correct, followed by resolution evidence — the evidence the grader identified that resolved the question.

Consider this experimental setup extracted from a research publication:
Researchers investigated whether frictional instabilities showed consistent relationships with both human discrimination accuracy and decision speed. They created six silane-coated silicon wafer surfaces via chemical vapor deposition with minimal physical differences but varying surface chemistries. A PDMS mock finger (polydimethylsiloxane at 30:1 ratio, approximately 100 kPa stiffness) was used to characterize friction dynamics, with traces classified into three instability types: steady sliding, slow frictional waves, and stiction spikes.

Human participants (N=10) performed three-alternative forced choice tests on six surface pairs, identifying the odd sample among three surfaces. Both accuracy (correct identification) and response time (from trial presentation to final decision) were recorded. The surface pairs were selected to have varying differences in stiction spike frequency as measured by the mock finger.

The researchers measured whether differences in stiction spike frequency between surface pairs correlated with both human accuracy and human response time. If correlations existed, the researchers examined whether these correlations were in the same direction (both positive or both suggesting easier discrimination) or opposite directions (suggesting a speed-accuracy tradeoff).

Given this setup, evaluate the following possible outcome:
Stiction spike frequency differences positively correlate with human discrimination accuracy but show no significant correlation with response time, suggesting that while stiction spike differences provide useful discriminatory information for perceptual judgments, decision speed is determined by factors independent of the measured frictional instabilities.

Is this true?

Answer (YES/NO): NO